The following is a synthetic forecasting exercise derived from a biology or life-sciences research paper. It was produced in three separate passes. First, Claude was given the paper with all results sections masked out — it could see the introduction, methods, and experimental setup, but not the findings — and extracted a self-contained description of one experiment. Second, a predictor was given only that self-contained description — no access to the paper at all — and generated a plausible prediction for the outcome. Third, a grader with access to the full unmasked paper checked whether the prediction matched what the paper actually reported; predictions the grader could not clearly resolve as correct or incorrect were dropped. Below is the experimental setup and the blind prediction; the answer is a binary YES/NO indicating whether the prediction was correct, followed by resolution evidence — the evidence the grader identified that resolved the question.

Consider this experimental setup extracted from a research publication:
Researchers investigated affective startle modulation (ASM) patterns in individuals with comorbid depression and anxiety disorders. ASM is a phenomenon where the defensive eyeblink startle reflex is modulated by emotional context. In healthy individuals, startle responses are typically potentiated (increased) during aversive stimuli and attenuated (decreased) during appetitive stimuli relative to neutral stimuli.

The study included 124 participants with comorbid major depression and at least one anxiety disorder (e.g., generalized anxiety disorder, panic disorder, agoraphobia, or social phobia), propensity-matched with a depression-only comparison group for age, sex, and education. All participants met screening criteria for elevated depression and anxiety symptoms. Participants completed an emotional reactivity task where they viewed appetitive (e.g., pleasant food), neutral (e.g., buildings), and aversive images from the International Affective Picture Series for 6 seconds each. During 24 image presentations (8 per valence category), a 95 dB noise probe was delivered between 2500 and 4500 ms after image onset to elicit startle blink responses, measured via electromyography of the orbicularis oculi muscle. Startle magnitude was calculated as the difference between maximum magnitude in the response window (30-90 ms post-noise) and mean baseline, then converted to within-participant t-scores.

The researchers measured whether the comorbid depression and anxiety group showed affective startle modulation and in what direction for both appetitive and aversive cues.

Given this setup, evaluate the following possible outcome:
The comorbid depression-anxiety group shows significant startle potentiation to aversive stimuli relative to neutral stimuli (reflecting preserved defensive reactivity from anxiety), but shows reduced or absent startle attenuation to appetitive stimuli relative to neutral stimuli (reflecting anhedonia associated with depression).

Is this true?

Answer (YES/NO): NO